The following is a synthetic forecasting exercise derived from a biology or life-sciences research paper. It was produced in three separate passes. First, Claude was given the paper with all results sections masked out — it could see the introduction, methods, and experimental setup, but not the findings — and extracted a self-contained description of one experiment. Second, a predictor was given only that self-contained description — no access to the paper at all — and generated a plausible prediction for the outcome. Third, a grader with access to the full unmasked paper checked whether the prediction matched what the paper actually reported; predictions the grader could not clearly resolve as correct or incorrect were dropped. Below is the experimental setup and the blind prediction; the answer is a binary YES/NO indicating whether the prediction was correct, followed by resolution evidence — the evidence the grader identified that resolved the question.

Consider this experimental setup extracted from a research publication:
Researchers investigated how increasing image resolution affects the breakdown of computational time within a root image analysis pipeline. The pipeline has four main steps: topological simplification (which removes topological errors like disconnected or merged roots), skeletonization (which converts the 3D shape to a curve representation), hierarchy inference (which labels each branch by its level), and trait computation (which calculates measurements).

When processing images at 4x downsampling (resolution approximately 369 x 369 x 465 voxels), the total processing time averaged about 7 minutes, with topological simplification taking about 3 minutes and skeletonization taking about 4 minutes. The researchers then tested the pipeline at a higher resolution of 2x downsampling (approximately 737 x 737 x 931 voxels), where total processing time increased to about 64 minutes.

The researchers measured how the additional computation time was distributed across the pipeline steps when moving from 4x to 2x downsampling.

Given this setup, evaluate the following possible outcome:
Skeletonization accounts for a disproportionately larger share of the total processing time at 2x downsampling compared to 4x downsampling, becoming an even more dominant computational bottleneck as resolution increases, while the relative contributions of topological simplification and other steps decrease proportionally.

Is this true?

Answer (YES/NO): NO